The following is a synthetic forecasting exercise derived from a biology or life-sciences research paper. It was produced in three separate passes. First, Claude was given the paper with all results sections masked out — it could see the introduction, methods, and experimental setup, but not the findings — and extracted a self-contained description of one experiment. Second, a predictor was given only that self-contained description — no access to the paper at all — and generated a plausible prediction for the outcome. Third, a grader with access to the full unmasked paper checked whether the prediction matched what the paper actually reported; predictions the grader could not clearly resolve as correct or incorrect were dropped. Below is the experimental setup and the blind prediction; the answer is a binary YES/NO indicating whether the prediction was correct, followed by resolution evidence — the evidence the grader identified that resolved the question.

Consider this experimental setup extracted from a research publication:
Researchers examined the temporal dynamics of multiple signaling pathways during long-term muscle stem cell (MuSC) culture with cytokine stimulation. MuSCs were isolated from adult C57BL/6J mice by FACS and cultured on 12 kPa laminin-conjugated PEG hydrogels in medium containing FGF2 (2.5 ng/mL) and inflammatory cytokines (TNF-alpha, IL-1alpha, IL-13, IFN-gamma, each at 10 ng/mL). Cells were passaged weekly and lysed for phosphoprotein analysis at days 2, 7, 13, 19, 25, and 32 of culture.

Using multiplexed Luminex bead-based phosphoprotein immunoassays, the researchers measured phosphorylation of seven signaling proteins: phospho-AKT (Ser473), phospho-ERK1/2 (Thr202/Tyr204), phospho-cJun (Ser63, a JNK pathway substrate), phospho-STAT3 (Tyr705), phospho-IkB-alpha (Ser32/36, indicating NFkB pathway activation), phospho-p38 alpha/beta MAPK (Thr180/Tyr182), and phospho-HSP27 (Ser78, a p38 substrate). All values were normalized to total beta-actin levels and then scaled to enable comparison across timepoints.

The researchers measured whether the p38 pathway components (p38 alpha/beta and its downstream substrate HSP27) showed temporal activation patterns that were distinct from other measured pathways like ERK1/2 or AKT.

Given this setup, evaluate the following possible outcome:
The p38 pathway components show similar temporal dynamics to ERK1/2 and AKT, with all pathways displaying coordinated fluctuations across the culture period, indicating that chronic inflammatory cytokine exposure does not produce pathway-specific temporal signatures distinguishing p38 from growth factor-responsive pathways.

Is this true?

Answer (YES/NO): NO